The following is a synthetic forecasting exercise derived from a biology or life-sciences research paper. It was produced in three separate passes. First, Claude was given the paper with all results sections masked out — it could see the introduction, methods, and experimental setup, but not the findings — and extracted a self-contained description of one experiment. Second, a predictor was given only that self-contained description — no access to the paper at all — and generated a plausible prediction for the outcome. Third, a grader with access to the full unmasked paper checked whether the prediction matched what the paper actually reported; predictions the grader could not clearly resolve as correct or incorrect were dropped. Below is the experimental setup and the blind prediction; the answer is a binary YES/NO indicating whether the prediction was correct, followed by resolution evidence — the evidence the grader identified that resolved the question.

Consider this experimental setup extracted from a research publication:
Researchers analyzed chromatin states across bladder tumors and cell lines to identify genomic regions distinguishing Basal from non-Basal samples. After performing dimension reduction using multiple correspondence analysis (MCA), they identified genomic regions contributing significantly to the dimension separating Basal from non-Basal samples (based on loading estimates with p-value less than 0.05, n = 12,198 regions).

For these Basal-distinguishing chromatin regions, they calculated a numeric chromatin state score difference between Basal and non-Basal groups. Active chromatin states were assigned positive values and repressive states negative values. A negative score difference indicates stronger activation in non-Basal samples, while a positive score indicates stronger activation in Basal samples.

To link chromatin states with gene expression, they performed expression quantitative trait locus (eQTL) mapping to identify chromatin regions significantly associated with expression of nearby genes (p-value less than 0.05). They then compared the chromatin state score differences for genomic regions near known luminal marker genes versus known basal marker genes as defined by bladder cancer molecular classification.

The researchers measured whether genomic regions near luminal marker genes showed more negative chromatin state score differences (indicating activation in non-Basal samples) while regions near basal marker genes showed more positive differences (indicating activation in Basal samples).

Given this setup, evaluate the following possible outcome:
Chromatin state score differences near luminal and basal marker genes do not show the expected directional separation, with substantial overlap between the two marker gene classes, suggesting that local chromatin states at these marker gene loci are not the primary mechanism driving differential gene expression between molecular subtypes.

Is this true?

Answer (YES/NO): NO